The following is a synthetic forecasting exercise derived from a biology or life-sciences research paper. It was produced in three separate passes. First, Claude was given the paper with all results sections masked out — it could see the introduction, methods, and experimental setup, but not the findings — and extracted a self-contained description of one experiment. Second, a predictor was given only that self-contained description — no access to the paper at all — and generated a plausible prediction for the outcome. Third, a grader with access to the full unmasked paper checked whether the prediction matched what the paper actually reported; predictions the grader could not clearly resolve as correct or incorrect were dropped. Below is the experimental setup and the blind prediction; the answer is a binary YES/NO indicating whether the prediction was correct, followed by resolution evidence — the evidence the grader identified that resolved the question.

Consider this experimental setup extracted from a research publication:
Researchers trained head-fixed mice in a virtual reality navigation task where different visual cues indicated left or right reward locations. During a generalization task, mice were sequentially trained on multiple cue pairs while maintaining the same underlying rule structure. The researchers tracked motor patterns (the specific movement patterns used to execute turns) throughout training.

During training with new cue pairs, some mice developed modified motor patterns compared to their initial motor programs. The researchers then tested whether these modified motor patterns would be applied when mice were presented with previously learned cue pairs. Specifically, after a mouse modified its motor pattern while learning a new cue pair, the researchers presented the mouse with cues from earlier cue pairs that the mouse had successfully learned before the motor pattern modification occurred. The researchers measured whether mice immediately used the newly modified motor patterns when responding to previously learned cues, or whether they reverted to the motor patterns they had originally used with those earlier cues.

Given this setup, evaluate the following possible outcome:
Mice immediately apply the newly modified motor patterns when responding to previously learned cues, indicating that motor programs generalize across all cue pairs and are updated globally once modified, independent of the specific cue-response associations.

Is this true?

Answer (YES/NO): YES